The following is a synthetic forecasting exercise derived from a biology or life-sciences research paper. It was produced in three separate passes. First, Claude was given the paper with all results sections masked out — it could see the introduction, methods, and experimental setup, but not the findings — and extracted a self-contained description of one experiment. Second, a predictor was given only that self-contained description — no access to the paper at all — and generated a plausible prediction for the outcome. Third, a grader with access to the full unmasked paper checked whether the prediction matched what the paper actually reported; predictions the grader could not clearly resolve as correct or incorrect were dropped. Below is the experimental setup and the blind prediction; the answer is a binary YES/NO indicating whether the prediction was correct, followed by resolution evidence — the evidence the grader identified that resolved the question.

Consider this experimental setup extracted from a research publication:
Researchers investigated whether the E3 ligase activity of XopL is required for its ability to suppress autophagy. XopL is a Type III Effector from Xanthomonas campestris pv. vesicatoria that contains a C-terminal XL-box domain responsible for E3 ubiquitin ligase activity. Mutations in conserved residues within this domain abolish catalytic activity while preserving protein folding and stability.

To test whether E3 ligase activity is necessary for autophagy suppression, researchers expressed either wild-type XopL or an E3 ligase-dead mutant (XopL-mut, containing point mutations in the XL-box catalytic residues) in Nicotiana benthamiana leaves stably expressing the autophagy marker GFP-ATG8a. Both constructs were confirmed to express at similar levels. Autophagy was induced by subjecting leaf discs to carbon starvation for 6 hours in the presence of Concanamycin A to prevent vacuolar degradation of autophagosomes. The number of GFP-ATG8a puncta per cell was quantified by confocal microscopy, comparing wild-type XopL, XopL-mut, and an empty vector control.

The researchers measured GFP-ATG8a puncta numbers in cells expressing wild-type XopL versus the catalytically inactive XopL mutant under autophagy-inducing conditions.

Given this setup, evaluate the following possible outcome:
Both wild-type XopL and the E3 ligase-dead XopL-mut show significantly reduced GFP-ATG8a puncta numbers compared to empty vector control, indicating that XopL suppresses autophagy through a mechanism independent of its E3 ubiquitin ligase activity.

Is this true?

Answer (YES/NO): NO